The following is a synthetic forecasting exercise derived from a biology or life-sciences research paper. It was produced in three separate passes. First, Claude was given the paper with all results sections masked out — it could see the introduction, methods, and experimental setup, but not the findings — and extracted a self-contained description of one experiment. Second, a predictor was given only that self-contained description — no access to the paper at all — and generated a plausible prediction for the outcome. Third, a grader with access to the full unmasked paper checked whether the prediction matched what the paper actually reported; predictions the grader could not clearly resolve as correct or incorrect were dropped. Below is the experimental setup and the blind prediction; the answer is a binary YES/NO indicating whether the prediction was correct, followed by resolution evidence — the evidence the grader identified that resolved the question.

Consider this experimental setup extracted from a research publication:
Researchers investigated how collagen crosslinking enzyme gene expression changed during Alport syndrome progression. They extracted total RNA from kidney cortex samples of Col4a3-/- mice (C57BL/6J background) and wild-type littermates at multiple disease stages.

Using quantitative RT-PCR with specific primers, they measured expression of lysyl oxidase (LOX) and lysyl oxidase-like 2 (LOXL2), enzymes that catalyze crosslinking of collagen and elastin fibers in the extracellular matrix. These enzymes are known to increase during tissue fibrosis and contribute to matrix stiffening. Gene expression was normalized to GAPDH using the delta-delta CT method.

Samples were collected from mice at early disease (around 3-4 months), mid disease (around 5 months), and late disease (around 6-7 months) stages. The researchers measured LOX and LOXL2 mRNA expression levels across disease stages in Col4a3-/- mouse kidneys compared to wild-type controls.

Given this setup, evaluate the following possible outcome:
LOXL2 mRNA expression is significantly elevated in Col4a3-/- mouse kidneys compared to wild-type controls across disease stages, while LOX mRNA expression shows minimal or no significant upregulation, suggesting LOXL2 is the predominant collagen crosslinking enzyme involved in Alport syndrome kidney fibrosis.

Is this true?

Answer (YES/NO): NO